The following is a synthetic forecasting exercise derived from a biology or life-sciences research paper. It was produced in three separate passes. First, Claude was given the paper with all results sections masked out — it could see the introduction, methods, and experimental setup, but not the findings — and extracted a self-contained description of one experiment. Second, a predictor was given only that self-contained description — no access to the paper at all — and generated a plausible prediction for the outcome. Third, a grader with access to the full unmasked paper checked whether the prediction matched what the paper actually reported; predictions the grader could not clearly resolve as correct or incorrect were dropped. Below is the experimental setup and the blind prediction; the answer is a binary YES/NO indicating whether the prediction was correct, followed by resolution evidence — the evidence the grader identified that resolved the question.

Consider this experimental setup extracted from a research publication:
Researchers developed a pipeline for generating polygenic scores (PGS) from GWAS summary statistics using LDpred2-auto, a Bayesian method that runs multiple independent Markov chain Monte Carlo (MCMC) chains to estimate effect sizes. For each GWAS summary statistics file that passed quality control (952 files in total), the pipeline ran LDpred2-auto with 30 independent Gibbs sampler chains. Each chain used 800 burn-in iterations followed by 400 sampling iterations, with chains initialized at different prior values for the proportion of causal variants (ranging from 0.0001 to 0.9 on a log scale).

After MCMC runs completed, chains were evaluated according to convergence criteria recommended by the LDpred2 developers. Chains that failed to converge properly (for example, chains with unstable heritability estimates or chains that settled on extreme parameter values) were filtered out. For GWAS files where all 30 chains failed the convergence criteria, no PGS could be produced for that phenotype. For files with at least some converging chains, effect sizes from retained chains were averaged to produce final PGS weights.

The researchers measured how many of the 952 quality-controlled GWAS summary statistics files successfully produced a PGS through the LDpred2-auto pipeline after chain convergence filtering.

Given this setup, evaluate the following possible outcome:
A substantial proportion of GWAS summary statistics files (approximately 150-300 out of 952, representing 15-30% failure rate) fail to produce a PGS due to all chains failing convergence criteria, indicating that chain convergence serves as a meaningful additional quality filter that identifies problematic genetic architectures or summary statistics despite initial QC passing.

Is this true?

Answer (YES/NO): NO